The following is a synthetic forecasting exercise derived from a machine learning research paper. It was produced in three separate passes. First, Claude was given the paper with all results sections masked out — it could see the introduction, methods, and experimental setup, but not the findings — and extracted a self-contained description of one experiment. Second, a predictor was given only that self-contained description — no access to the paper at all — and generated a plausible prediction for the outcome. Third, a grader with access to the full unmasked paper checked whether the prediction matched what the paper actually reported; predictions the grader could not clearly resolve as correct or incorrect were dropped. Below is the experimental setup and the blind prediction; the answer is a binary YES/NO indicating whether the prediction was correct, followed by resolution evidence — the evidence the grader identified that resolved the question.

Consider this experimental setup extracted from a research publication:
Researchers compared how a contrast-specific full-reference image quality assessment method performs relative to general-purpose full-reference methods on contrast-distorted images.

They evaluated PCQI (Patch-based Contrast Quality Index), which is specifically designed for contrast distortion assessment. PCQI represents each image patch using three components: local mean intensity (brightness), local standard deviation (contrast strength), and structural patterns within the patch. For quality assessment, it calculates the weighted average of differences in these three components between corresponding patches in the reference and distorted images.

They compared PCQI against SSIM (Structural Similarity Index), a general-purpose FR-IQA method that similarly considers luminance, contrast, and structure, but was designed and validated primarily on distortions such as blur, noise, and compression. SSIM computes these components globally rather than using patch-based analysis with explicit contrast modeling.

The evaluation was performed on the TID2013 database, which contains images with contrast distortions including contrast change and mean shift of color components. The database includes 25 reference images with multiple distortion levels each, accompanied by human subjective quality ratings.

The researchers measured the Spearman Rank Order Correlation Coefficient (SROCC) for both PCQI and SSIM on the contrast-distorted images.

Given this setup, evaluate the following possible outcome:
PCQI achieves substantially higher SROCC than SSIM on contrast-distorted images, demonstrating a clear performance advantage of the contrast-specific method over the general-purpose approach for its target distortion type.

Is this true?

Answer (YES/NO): YES